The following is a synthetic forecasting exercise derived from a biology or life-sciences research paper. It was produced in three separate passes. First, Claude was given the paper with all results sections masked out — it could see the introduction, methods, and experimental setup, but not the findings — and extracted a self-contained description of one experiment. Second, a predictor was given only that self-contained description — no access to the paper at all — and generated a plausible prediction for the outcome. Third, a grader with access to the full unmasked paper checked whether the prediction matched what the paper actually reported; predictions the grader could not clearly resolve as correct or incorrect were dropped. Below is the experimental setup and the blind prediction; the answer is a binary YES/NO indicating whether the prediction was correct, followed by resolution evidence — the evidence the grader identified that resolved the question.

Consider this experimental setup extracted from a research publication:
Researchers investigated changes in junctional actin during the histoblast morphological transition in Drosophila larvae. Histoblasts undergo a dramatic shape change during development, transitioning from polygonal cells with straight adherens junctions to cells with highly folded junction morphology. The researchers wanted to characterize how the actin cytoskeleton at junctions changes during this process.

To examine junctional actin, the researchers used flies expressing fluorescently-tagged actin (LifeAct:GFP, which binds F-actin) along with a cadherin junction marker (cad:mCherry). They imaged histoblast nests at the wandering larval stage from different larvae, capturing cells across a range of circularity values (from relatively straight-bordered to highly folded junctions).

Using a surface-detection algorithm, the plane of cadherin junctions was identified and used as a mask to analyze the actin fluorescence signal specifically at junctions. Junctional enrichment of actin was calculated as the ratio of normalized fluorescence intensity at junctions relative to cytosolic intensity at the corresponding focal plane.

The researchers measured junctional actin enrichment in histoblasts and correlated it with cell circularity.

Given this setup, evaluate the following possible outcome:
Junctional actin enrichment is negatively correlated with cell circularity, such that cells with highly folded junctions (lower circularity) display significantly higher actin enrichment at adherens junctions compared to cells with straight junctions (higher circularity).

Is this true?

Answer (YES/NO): NO